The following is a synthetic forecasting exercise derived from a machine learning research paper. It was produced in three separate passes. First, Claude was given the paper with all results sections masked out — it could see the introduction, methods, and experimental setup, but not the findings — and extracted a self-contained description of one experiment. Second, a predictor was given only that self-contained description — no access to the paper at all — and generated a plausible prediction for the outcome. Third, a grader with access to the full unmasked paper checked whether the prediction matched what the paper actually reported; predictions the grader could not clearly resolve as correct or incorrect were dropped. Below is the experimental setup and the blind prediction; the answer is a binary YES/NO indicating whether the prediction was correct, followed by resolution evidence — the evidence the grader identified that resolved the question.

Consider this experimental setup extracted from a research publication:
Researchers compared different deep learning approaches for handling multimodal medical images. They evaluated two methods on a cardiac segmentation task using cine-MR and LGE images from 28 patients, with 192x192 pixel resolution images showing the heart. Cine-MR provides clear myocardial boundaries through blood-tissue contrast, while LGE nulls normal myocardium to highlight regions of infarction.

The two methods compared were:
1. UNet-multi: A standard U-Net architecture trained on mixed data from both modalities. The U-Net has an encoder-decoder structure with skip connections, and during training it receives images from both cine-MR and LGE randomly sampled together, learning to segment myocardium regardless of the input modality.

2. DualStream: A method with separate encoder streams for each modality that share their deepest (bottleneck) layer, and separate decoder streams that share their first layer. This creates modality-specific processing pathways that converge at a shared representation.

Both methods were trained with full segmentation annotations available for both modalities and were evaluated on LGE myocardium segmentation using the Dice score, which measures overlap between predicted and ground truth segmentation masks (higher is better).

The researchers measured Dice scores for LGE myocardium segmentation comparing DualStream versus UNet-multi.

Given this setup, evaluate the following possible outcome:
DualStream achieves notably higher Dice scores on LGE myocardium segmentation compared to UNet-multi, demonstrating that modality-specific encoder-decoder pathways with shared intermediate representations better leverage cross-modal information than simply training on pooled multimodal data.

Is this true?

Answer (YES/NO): NO